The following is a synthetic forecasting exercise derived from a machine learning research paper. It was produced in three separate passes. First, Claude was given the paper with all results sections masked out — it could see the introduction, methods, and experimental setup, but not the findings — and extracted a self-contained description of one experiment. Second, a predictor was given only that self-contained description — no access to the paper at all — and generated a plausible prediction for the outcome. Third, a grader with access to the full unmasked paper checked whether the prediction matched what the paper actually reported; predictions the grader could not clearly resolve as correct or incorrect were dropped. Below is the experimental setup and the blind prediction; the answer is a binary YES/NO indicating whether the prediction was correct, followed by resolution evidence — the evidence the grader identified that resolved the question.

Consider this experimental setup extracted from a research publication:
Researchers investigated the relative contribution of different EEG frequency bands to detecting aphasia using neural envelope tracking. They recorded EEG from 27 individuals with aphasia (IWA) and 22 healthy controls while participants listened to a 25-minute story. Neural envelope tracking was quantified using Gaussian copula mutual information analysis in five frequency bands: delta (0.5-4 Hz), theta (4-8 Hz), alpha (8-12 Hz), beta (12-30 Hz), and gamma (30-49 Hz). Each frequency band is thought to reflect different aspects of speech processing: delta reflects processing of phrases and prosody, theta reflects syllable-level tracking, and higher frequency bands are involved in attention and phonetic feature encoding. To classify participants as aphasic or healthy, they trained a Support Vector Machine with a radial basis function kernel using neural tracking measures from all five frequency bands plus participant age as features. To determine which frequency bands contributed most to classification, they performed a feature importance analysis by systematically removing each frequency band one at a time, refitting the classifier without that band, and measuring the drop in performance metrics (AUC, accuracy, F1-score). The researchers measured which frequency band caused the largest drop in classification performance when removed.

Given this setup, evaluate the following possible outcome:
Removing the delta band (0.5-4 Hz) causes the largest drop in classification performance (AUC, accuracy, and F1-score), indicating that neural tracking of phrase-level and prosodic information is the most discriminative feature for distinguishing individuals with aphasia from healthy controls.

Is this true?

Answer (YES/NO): NO